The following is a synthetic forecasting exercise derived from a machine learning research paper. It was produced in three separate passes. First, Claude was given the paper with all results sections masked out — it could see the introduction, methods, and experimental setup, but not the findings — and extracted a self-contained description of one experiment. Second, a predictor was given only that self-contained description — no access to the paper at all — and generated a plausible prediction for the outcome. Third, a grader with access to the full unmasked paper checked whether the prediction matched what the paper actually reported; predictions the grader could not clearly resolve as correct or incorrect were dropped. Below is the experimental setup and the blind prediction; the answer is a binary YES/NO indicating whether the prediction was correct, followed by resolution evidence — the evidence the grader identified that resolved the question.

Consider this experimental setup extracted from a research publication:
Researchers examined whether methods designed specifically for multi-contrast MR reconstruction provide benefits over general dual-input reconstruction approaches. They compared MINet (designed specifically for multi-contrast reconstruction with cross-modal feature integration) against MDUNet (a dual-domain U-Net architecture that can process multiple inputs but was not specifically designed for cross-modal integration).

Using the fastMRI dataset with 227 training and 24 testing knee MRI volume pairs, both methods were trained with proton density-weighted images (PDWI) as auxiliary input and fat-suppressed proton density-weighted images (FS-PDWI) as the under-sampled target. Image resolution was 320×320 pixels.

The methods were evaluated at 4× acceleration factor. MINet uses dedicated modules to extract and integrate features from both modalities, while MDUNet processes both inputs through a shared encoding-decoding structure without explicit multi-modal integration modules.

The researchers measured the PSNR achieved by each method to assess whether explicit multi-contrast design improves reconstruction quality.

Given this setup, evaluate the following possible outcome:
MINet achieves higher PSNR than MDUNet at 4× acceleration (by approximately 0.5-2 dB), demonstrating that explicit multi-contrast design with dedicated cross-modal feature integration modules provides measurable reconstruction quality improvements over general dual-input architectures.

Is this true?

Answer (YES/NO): YES